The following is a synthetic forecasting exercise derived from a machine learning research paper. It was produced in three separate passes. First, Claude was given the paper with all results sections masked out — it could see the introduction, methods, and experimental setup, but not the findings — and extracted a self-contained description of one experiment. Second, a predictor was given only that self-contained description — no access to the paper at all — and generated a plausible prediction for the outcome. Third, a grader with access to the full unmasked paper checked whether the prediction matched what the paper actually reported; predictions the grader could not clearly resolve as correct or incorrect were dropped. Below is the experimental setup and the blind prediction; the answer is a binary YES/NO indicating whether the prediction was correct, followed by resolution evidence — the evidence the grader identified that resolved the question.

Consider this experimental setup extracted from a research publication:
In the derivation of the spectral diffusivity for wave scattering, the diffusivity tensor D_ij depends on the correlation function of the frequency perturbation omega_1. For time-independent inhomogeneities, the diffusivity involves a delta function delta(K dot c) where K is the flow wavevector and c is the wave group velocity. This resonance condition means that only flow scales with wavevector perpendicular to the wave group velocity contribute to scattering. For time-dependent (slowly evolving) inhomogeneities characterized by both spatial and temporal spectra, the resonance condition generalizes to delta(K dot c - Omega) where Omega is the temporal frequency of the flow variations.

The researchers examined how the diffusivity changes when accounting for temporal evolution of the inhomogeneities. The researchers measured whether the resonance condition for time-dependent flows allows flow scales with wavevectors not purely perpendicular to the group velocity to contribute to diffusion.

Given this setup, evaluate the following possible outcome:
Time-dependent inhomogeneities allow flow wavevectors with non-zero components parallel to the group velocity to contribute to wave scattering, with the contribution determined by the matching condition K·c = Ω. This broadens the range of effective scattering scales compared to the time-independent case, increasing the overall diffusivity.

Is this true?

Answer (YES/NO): NO